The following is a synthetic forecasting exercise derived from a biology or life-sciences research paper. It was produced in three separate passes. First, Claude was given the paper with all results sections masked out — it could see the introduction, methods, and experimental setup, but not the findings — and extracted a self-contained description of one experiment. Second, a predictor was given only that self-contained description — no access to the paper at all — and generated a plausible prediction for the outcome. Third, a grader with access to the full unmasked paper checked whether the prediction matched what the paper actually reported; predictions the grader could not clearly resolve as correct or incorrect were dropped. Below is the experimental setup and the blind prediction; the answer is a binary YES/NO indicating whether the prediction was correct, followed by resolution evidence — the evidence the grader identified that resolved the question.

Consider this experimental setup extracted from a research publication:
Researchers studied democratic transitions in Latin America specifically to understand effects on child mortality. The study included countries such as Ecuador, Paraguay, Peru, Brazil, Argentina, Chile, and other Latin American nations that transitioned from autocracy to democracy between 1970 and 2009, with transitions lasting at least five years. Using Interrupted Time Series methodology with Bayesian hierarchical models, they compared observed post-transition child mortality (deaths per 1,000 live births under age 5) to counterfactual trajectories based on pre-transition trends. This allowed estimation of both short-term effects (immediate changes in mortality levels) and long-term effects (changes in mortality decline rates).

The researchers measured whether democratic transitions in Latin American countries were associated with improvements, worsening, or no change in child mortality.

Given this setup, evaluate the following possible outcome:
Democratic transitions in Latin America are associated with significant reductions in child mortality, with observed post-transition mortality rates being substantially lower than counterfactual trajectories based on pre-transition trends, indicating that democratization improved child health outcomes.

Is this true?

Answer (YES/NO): NO